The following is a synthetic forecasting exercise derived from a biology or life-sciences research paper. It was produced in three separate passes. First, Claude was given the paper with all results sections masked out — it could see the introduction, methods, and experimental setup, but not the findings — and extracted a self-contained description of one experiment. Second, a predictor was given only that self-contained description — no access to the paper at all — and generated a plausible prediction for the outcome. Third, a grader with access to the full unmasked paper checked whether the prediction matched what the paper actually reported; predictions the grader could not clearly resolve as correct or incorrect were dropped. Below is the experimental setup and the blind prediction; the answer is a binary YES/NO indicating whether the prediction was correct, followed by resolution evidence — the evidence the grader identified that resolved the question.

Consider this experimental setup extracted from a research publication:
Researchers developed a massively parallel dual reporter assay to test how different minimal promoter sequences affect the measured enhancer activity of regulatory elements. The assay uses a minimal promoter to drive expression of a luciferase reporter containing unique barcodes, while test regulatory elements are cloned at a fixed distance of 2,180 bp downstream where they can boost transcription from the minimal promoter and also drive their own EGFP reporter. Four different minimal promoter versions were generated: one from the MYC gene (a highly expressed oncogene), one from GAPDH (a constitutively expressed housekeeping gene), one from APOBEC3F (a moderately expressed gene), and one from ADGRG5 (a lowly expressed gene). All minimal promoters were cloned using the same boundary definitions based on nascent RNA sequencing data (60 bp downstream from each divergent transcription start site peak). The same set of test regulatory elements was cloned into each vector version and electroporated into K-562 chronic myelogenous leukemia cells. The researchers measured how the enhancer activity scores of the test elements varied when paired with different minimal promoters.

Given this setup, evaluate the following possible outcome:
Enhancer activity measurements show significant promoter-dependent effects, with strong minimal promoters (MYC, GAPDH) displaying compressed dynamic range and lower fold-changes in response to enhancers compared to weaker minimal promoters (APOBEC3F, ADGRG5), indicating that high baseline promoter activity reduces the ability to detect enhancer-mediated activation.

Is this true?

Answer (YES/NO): NO